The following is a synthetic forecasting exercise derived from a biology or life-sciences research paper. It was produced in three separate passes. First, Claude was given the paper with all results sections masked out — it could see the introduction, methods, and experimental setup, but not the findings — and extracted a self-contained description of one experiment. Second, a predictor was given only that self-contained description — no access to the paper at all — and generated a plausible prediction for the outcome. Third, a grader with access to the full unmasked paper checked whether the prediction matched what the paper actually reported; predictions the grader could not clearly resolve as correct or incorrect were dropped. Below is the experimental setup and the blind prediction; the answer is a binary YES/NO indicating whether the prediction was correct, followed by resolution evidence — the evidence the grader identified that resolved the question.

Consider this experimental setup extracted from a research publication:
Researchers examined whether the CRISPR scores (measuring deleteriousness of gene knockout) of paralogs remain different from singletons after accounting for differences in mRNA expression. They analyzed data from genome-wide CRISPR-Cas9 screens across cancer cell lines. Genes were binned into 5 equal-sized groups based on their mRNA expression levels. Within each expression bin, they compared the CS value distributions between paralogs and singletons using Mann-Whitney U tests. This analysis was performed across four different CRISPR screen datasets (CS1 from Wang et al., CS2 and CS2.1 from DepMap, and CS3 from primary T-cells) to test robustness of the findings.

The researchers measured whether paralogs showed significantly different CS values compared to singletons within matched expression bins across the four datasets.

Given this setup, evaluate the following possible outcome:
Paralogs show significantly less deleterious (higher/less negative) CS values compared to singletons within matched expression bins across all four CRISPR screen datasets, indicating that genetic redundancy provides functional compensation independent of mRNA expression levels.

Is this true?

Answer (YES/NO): NO